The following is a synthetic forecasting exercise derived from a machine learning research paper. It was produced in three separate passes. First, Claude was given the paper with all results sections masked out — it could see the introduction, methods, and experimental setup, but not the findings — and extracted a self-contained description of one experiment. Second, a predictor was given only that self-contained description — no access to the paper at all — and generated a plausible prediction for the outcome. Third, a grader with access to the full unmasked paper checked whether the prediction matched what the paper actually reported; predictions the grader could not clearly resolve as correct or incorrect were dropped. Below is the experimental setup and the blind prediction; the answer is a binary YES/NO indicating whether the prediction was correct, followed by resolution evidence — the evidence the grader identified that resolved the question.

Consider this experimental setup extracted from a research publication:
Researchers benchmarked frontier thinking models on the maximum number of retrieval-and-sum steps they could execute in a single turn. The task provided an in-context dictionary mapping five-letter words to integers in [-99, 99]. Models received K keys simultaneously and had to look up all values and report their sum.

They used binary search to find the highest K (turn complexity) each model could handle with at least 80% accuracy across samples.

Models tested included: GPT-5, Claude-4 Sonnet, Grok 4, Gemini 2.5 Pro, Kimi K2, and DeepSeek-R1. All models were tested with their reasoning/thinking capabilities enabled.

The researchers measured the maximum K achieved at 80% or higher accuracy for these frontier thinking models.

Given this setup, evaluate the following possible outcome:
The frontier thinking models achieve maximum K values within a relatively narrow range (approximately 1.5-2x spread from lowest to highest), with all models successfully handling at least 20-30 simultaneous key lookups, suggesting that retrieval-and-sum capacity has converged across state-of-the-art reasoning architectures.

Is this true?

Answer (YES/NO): NO